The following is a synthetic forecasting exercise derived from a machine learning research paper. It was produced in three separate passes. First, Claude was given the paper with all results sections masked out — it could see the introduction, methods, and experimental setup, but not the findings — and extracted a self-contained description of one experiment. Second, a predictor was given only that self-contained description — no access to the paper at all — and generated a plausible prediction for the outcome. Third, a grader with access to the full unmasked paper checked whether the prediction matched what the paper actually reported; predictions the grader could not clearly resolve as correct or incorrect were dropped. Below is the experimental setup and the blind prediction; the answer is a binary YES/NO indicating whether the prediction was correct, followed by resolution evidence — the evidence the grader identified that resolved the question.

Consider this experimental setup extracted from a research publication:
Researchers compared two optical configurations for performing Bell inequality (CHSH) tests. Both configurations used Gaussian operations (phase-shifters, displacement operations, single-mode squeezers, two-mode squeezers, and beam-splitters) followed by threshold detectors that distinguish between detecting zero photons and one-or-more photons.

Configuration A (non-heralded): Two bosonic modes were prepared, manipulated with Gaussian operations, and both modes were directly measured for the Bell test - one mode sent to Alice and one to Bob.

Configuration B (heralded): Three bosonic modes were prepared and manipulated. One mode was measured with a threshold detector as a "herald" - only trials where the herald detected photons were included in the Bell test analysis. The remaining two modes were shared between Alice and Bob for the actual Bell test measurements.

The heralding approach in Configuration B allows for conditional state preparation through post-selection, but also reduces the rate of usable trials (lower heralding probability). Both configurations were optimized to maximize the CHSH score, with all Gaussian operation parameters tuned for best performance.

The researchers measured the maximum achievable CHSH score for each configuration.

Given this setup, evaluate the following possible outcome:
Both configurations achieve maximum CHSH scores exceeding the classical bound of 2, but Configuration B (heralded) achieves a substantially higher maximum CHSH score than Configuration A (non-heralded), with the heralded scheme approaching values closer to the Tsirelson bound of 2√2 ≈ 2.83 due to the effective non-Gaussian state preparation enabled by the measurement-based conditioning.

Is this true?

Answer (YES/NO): YES